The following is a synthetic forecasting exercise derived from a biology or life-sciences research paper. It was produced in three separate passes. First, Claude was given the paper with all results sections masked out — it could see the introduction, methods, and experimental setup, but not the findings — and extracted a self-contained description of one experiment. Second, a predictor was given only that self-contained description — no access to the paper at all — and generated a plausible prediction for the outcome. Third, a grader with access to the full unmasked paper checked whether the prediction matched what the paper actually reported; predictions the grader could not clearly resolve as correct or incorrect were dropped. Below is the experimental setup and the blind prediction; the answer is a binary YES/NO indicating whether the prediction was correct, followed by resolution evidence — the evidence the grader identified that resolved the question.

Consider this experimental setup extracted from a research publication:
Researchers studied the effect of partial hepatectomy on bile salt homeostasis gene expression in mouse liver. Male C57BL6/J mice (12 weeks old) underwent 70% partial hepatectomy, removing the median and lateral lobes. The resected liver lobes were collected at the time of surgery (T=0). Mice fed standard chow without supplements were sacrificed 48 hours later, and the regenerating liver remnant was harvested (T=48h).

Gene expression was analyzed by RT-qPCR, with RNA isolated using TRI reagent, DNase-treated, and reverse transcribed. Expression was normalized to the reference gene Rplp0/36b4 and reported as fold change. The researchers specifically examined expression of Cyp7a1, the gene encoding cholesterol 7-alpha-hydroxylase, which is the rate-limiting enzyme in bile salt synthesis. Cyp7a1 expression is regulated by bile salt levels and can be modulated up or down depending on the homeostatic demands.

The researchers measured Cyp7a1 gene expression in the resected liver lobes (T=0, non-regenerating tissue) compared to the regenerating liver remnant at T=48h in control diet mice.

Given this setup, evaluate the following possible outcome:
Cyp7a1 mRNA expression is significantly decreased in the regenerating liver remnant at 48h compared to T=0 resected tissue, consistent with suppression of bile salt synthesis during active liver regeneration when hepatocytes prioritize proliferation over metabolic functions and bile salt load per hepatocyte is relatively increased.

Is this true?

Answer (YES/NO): YES